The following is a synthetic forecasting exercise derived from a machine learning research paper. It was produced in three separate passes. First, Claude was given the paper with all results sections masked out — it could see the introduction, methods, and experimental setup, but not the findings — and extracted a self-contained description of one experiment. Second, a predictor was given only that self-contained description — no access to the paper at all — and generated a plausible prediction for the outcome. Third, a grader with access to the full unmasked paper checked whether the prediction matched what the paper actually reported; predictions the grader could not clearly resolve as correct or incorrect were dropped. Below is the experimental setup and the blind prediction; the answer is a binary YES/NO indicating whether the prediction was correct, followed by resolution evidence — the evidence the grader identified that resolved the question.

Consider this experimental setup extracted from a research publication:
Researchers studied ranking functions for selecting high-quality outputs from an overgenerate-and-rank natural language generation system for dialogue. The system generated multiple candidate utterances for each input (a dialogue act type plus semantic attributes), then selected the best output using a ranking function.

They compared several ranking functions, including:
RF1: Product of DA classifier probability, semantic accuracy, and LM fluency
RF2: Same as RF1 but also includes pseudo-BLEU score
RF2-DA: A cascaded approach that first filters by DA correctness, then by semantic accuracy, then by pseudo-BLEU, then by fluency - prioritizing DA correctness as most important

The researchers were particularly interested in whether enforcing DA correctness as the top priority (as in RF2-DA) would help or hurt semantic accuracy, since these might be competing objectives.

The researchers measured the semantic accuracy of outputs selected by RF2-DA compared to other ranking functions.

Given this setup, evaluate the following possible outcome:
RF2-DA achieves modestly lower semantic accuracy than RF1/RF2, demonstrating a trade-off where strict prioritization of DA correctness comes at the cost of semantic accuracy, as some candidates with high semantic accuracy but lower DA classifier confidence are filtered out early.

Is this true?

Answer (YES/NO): NO